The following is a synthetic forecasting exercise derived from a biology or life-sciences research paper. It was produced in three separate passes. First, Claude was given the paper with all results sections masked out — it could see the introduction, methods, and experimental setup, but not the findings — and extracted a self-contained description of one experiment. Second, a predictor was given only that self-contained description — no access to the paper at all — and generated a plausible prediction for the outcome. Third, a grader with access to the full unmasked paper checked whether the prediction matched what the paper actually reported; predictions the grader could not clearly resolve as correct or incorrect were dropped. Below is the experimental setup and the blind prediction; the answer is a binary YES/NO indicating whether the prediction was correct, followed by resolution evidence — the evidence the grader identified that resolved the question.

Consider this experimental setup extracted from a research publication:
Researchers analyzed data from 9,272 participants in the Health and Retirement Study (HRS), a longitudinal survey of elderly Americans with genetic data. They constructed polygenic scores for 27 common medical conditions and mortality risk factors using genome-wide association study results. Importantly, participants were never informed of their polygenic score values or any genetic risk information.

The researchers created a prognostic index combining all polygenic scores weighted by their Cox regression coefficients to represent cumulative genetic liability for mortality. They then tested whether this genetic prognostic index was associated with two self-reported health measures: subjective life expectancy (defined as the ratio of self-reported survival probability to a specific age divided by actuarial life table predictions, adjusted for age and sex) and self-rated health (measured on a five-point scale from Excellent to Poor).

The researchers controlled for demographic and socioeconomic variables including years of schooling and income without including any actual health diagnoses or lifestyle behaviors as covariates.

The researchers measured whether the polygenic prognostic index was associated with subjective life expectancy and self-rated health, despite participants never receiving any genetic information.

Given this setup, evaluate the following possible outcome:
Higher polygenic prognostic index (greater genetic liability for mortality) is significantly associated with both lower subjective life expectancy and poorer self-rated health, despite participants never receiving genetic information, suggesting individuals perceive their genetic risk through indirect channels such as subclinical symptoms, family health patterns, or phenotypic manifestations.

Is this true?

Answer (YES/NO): YES